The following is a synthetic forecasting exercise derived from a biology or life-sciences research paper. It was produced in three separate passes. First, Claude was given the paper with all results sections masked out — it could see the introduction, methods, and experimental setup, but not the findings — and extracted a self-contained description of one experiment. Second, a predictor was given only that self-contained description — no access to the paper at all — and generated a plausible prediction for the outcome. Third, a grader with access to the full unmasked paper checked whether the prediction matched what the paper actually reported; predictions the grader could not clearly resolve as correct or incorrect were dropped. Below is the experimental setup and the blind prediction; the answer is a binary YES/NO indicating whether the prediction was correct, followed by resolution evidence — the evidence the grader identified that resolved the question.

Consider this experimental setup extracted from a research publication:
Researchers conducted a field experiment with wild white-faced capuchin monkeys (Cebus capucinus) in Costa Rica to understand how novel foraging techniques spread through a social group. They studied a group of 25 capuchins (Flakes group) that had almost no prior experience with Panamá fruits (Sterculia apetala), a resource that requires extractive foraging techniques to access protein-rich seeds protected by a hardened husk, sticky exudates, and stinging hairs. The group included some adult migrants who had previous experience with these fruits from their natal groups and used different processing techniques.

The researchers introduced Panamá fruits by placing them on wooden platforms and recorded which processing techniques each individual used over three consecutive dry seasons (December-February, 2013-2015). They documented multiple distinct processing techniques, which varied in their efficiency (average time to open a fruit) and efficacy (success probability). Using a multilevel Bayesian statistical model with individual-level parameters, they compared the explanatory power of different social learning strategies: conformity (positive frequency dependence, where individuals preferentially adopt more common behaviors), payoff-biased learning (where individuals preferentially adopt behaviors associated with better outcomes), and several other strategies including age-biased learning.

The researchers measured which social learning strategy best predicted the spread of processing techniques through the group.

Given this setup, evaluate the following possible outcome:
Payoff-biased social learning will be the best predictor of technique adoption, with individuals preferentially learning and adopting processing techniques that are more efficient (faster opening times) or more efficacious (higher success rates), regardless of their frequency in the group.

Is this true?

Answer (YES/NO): YES